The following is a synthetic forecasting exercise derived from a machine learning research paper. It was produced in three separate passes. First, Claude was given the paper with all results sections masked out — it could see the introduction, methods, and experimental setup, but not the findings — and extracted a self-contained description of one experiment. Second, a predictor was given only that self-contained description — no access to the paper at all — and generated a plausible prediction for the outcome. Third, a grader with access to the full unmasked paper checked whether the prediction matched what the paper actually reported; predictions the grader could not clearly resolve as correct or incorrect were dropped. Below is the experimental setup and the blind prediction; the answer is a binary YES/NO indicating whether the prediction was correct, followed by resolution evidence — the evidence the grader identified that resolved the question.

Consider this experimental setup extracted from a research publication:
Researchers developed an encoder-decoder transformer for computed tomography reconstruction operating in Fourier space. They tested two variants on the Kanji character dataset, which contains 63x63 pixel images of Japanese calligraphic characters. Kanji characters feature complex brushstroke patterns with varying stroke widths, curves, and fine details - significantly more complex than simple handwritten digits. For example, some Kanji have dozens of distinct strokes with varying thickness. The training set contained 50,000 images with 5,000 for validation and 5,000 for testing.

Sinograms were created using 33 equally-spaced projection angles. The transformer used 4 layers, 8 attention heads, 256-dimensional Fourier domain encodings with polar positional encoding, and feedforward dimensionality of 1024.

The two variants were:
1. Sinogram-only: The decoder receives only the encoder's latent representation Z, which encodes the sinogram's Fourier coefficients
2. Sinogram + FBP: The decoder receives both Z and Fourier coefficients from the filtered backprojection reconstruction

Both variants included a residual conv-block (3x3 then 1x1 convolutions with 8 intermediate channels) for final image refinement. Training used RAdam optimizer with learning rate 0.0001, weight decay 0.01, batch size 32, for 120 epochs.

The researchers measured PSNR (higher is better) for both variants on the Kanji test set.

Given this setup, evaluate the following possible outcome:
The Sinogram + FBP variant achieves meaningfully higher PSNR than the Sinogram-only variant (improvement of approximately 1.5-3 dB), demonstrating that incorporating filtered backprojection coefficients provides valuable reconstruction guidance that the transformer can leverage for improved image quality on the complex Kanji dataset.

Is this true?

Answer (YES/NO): NO